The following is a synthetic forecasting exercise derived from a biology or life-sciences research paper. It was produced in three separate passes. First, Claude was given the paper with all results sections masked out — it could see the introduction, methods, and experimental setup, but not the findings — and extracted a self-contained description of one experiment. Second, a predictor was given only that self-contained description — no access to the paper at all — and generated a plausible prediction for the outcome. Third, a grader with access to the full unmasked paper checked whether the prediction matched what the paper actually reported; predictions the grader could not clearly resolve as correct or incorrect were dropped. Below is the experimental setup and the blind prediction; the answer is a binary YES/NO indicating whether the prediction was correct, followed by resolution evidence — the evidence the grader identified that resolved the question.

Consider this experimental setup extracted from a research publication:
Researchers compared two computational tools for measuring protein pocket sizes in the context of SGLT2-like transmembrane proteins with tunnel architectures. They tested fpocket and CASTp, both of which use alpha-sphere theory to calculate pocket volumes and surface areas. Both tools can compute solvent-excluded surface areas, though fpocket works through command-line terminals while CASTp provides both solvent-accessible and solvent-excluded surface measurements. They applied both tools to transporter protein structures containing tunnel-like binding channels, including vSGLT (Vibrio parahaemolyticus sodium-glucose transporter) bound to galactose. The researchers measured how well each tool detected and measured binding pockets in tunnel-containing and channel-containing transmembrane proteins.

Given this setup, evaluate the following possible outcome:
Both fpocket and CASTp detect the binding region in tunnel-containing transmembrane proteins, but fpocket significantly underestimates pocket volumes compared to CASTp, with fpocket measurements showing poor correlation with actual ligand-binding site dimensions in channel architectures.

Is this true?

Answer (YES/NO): NO